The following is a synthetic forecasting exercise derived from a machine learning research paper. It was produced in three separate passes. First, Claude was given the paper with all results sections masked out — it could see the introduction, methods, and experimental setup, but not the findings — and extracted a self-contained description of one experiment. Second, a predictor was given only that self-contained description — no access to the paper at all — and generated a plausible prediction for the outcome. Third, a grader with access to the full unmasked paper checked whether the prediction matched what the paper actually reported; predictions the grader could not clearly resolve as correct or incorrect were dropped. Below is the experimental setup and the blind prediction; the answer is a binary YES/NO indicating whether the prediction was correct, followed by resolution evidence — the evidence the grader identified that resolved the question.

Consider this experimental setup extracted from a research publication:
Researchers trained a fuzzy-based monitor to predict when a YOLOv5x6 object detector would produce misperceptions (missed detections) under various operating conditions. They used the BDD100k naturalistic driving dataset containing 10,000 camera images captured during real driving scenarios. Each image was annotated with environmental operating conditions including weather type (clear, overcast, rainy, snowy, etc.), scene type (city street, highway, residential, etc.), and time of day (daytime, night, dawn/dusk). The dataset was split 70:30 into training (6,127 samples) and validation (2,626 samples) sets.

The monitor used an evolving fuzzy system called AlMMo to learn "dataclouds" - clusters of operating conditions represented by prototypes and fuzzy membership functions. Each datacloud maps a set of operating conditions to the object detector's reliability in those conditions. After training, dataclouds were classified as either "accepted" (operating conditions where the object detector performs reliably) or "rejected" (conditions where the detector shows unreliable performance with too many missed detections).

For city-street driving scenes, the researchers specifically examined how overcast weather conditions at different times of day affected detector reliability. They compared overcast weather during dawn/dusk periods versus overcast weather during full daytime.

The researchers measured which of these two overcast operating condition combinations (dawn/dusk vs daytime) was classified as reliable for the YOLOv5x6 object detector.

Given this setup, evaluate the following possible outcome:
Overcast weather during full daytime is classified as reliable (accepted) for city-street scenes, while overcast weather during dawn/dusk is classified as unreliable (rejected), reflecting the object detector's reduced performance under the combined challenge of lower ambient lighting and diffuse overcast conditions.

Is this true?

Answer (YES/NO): NO